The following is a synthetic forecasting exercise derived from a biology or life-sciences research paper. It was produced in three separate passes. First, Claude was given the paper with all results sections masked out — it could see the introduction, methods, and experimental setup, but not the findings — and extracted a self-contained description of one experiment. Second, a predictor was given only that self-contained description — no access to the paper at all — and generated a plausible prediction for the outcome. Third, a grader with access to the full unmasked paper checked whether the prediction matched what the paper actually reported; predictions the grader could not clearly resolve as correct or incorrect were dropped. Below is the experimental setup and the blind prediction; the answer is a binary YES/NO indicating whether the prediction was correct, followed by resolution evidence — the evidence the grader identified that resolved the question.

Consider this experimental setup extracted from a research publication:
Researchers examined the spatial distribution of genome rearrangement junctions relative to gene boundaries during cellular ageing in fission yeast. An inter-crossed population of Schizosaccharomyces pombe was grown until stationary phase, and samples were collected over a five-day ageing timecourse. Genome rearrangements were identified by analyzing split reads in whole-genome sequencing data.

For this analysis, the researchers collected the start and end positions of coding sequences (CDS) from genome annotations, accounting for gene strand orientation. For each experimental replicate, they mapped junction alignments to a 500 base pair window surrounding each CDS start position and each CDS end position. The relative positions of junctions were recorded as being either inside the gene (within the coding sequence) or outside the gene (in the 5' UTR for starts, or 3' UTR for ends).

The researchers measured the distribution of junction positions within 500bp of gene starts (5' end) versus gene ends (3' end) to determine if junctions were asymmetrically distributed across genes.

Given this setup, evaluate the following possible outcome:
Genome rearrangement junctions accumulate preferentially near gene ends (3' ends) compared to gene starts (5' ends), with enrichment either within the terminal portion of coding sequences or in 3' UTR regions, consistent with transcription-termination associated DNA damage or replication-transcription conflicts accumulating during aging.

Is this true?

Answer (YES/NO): YES